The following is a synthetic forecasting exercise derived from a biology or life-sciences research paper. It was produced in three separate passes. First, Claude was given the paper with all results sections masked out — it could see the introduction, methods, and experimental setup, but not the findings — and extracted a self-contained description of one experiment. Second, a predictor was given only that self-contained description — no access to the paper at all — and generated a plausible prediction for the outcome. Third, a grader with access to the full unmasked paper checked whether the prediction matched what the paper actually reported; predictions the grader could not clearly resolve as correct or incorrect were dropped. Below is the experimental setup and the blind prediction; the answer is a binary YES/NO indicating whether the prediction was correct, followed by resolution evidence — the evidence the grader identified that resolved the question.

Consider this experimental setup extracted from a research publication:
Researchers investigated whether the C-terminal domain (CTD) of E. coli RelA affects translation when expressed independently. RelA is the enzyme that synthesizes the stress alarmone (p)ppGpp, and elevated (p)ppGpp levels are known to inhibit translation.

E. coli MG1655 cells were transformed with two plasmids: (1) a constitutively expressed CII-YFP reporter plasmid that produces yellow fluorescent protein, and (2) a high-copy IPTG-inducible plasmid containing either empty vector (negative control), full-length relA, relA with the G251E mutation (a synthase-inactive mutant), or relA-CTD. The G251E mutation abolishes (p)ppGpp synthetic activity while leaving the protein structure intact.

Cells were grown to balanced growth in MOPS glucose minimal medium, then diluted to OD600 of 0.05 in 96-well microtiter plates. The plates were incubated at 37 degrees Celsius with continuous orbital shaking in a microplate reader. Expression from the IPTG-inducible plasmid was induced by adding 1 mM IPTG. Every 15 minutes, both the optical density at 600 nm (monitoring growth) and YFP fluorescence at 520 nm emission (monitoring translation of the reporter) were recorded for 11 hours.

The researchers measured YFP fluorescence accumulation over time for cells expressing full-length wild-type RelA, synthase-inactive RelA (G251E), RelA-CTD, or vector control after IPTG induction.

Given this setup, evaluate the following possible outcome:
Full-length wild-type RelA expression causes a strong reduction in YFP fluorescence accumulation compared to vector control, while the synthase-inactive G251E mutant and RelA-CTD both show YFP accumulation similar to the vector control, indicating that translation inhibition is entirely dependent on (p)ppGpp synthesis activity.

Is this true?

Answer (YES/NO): NO